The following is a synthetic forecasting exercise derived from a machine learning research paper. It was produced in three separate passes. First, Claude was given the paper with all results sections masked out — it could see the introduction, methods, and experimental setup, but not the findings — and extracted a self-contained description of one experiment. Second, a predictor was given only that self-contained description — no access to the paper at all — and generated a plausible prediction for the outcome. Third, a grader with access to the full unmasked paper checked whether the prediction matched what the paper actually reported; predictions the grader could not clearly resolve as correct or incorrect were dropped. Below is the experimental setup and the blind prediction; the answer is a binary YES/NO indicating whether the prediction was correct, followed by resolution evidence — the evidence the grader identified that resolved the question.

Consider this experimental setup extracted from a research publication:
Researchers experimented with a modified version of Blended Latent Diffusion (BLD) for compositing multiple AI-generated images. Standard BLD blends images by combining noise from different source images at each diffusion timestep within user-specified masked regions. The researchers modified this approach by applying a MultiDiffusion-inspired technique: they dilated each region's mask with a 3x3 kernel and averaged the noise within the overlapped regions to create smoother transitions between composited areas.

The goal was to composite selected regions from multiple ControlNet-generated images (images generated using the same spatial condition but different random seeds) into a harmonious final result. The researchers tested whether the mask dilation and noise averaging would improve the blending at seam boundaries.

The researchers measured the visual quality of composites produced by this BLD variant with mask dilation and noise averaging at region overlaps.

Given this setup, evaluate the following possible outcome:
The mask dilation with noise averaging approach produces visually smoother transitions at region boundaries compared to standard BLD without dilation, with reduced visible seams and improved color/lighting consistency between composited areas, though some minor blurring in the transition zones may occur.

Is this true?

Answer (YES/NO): NO